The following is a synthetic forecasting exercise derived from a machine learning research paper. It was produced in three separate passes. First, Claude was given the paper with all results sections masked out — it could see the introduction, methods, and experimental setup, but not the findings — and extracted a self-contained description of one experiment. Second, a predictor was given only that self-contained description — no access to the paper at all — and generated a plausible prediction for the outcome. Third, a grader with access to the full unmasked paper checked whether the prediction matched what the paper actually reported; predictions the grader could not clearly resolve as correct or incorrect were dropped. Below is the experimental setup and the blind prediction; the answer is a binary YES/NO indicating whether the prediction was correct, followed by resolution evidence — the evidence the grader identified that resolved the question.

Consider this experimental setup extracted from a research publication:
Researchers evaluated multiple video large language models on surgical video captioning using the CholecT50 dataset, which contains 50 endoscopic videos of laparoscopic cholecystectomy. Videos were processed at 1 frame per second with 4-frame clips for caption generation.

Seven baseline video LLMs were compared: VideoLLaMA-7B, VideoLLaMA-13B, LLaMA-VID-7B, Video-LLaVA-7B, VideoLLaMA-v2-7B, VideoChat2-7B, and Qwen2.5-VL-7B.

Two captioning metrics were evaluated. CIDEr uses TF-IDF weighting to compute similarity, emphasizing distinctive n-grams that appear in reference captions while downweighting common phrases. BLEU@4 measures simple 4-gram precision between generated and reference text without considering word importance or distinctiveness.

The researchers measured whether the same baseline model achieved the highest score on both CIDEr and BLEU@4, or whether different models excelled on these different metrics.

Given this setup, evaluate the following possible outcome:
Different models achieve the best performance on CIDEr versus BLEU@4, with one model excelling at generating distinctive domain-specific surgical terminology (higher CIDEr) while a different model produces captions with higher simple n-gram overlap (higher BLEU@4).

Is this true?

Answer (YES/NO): YES